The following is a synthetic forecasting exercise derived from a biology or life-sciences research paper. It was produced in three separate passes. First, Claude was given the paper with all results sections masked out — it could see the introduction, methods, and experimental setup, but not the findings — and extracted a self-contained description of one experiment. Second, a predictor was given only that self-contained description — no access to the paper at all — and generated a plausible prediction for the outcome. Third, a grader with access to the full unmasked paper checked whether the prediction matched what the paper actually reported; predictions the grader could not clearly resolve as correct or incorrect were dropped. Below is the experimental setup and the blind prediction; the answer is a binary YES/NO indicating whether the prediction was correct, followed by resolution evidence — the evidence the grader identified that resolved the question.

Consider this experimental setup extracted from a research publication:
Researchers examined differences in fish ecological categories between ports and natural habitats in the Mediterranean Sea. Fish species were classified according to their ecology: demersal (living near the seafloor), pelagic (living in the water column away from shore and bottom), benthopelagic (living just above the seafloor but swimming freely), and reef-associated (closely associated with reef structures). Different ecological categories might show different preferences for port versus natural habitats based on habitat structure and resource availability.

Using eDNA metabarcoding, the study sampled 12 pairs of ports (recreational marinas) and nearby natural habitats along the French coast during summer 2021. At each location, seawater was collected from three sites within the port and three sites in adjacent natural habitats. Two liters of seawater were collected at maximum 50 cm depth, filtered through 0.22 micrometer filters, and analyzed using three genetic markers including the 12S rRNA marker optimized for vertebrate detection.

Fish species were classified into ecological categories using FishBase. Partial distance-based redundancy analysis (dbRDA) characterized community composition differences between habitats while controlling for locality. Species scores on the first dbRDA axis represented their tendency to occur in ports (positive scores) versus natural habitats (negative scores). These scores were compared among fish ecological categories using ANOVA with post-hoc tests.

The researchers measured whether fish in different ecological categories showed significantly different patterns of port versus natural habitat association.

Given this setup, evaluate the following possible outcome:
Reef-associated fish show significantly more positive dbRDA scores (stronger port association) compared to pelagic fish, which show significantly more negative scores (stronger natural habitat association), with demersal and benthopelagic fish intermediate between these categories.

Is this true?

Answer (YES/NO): NO